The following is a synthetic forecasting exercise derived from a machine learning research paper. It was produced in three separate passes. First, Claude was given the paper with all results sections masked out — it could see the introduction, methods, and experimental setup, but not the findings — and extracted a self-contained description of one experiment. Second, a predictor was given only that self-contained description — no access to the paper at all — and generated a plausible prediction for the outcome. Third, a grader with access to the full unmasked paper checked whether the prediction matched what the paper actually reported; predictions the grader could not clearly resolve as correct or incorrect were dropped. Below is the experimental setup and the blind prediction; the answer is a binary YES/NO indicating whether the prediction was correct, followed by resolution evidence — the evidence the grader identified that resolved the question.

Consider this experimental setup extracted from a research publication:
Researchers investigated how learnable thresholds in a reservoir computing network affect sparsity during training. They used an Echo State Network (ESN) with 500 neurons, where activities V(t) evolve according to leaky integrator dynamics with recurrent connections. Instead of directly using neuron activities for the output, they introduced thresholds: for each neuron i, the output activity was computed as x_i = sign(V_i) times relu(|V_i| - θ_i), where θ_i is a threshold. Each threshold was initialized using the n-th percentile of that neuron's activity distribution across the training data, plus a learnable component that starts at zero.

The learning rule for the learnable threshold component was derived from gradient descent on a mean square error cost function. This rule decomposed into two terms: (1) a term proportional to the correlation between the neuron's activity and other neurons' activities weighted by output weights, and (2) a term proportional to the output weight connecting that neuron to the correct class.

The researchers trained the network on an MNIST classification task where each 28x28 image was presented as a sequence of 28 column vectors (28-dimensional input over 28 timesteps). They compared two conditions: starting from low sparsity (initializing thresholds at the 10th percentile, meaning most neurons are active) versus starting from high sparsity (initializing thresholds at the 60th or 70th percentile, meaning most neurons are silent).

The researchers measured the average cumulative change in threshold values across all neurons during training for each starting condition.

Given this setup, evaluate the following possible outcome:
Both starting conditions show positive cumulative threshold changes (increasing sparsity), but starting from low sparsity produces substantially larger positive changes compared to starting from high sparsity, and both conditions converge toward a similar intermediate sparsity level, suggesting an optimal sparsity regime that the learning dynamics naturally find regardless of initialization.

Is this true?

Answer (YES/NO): NO